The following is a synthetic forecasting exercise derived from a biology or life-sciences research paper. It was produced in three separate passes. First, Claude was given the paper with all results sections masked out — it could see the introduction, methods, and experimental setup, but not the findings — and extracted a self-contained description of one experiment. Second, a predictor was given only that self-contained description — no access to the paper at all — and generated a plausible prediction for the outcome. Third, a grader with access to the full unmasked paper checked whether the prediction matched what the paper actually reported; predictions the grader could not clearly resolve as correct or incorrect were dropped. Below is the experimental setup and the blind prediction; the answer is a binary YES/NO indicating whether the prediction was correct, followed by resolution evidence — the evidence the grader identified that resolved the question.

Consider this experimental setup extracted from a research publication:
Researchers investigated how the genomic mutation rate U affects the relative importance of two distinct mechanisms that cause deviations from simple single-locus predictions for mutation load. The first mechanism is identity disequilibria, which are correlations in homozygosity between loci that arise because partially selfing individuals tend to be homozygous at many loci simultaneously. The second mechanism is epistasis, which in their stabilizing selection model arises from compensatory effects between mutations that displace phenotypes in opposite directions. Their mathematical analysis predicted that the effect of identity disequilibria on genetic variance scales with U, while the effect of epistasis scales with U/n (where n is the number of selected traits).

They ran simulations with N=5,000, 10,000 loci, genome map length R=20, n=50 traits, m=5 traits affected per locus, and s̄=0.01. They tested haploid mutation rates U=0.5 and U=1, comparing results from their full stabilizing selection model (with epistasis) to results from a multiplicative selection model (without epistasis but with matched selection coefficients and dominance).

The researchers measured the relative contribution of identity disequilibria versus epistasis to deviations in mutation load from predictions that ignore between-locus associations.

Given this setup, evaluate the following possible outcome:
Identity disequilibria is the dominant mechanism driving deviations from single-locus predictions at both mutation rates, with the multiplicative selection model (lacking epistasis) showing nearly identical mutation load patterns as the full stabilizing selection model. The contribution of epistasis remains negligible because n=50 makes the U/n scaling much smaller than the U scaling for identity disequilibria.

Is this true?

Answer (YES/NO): NO